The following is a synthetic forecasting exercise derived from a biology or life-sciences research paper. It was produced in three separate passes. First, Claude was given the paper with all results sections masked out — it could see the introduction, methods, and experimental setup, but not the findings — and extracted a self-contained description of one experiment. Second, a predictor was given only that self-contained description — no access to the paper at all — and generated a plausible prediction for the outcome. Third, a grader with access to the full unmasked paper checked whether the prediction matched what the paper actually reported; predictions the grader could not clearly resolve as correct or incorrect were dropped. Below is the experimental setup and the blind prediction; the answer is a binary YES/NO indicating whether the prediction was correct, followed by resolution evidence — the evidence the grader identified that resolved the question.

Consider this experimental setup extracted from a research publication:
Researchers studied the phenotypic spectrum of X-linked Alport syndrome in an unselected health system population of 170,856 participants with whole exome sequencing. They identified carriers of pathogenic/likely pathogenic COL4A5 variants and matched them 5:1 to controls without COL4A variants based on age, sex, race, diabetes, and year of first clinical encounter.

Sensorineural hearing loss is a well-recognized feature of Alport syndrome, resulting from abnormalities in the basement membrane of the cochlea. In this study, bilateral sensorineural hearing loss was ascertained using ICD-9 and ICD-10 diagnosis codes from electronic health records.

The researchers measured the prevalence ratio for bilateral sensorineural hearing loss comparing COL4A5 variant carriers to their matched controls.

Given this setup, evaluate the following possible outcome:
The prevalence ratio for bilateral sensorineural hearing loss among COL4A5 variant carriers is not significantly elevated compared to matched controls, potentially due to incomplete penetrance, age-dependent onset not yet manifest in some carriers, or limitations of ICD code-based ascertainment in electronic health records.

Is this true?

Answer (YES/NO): NO